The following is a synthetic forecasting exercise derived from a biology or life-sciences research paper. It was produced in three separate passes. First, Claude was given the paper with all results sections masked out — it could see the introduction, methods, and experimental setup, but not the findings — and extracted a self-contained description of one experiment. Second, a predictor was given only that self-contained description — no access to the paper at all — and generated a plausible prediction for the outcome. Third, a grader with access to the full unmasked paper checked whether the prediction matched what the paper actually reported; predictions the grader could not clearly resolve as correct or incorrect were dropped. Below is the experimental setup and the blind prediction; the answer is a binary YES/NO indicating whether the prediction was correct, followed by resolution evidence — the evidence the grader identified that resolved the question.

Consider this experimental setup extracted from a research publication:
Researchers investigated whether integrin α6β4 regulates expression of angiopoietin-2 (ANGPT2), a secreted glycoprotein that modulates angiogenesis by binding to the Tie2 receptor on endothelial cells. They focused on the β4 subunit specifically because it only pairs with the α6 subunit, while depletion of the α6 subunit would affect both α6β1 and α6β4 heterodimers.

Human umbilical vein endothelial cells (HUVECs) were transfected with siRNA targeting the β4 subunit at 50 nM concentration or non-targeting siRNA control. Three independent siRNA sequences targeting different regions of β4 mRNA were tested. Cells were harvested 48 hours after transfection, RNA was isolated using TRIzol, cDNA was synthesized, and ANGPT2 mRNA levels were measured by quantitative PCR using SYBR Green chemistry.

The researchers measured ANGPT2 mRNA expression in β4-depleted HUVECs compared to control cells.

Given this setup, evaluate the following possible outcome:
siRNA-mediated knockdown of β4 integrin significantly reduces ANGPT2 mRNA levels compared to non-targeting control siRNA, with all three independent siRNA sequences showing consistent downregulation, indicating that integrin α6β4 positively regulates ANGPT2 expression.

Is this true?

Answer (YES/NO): YES